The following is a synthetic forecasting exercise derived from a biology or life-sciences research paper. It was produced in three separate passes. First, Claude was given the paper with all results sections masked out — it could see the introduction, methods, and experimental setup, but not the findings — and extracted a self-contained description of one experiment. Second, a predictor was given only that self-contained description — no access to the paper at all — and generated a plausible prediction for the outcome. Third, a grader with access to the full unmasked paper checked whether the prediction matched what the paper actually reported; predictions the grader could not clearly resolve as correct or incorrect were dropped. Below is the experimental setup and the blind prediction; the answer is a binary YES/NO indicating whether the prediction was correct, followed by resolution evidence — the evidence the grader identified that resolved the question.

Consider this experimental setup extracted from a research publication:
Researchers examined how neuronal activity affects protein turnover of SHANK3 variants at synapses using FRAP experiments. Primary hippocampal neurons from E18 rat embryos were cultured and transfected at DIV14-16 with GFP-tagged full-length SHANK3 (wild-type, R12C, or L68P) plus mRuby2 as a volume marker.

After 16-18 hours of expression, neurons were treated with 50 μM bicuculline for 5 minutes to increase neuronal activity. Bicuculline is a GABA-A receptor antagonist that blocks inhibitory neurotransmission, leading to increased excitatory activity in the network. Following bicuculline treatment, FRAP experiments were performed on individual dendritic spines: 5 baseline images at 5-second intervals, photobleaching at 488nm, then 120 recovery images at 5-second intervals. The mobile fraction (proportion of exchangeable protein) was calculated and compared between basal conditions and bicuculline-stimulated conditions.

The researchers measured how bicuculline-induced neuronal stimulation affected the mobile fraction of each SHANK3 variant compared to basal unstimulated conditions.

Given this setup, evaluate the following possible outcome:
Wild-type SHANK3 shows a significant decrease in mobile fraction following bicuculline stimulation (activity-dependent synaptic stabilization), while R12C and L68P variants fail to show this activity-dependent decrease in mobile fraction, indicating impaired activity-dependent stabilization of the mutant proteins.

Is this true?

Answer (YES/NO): NO